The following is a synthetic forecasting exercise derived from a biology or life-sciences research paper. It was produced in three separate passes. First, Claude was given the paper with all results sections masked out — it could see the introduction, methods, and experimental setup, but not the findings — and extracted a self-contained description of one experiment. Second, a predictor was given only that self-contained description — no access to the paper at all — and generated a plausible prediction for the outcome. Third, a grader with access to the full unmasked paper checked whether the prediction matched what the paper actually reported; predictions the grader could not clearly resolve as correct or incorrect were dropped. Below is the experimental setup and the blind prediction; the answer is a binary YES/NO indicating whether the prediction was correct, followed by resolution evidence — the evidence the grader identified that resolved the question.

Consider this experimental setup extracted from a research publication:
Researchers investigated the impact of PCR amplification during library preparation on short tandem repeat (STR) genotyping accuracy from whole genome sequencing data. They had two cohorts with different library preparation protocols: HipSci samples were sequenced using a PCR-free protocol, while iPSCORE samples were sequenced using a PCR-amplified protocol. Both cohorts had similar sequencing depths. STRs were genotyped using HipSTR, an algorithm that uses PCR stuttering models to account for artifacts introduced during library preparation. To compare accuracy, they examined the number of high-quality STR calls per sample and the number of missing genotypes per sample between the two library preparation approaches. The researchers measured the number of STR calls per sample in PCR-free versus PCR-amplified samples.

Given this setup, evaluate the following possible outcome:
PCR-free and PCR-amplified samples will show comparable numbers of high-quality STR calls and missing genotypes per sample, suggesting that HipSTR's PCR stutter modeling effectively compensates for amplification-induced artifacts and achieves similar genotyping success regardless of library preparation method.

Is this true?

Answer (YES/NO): NO